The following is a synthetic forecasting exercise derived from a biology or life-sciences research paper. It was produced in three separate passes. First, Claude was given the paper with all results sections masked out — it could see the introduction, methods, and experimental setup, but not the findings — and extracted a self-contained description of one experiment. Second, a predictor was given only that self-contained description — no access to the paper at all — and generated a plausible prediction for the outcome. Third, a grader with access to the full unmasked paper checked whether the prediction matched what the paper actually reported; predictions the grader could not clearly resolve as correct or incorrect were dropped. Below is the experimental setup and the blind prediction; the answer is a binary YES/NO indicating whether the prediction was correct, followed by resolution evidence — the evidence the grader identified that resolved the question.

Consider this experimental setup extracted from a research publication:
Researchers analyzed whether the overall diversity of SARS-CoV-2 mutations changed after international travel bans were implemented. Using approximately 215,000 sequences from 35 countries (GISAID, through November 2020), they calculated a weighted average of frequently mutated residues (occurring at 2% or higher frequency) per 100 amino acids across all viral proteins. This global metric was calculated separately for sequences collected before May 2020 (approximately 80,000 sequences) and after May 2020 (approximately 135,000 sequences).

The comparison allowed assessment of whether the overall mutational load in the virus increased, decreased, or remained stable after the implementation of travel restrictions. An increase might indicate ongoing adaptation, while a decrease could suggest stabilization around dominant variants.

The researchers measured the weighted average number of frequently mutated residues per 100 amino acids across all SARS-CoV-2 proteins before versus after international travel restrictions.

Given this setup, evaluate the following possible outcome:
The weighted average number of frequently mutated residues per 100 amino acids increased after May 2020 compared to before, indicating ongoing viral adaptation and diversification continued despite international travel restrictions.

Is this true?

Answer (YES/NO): YES